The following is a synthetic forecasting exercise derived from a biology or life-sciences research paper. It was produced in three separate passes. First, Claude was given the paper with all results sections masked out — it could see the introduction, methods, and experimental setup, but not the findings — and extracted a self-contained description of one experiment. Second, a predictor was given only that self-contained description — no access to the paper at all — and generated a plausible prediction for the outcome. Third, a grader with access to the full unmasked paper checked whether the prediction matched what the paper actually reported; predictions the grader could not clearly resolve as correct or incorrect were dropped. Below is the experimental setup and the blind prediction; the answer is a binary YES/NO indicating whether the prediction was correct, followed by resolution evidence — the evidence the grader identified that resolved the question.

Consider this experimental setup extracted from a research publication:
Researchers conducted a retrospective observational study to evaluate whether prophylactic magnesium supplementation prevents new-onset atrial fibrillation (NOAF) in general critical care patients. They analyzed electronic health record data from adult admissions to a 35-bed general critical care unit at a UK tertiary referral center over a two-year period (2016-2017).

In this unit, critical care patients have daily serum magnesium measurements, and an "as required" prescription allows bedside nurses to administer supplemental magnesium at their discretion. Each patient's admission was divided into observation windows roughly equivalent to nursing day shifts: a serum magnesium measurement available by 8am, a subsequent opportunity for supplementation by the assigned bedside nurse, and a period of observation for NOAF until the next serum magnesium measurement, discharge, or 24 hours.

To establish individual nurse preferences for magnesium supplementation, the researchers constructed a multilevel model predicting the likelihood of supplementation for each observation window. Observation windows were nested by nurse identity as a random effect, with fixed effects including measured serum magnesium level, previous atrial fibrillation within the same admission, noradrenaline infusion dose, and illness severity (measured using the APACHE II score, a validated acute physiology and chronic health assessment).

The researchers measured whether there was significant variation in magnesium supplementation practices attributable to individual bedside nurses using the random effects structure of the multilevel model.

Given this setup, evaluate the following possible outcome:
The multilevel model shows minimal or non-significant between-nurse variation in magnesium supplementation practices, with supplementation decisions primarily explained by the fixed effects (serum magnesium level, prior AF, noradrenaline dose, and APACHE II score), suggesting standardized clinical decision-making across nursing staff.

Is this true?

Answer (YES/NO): NO